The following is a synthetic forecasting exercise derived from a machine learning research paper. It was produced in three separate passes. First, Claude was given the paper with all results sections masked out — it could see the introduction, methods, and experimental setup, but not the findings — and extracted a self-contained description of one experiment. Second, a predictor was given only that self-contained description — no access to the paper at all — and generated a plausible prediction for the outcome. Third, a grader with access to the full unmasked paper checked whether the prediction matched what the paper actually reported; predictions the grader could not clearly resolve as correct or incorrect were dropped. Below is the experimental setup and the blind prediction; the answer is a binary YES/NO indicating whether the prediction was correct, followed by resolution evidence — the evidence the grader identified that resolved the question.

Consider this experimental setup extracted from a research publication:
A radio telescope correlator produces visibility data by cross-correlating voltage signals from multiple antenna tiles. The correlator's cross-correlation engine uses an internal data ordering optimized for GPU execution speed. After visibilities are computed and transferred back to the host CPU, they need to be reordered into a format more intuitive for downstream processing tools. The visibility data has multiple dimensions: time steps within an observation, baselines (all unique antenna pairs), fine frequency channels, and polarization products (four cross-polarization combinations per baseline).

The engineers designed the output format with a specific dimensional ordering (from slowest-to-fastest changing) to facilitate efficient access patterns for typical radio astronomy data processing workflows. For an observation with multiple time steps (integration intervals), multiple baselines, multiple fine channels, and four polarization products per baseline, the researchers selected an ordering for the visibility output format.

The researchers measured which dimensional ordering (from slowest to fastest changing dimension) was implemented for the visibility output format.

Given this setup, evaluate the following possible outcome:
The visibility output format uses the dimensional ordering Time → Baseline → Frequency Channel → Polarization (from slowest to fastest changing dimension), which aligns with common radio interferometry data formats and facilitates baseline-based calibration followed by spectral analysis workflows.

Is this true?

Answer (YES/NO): YES